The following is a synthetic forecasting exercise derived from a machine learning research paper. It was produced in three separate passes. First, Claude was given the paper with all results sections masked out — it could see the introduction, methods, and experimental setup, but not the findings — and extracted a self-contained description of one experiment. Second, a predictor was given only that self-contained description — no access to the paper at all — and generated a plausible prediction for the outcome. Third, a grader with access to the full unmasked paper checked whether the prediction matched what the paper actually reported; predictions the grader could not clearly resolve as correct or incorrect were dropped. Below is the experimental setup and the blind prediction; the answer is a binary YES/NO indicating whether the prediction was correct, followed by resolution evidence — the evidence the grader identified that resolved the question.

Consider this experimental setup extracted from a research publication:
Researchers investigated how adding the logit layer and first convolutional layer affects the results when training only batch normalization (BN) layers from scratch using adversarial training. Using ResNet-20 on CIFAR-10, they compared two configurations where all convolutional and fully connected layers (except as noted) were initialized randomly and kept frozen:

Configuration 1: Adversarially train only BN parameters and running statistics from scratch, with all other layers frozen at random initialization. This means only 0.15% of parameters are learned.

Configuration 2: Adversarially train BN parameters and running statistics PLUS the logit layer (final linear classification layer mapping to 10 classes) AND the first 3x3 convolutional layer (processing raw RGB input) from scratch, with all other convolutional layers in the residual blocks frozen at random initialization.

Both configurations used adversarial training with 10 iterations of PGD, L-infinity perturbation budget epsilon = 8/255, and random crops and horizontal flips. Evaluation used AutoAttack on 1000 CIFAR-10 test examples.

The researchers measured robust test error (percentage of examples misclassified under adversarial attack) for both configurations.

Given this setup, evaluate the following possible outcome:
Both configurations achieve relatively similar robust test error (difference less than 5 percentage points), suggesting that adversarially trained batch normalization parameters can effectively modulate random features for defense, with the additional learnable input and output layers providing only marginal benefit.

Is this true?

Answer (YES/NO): NO